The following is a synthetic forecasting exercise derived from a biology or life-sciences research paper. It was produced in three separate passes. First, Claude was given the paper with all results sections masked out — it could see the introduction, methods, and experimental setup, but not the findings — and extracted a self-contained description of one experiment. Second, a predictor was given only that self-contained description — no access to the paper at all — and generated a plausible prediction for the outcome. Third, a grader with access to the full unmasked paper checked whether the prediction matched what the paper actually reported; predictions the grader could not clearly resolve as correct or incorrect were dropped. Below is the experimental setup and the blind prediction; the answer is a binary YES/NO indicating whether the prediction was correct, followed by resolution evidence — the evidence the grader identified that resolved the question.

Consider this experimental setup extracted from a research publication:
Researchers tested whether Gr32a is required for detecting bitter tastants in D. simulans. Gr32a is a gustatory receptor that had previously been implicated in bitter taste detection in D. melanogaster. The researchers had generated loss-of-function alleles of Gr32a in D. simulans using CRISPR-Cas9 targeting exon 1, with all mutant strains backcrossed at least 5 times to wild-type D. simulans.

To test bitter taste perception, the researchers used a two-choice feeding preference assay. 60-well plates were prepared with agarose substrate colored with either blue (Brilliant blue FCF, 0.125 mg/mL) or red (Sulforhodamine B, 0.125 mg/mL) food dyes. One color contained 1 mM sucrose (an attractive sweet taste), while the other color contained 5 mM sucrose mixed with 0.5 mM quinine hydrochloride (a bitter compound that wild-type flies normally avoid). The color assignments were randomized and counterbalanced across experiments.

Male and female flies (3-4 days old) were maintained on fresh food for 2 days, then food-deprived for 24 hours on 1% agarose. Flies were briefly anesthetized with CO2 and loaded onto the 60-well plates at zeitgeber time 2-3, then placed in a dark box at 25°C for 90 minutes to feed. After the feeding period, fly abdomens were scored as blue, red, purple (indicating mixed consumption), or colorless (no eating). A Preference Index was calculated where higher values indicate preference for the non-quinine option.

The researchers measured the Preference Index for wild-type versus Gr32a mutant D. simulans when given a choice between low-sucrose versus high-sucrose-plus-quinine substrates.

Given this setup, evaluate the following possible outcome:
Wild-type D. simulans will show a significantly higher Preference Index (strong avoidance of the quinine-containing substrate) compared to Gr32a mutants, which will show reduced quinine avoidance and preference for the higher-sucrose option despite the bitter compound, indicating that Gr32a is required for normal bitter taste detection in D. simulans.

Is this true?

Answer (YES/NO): YES